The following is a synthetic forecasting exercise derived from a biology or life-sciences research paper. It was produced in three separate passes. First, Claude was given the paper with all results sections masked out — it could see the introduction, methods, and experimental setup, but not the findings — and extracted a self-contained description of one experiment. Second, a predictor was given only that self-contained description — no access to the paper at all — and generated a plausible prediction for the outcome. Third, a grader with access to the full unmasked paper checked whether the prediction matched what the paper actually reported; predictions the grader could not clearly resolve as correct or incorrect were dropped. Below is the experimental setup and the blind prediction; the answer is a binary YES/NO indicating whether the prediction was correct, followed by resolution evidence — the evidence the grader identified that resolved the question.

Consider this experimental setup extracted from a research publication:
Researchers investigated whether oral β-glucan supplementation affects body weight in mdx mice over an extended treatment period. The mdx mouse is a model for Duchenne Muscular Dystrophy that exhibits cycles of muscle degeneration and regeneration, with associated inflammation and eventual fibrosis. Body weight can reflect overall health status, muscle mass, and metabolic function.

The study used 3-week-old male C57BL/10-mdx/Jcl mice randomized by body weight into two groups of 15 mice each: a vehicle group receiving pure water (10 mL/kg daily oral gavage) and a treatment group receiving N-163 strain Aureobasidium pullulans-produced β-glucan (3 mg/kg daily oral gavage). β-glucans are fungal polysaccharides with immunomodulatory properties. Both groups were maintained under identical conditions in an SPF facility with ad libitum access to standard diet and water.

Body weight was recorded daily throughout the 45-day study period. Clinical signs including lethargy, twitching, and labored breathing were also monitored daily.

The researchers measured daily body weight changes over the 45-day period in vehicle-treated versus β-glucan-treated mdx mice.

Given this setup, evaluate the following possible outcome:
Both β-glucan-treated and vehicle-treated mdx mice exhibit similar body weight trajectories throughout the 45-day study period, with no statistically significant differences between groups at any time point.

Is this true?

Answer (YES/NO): YES